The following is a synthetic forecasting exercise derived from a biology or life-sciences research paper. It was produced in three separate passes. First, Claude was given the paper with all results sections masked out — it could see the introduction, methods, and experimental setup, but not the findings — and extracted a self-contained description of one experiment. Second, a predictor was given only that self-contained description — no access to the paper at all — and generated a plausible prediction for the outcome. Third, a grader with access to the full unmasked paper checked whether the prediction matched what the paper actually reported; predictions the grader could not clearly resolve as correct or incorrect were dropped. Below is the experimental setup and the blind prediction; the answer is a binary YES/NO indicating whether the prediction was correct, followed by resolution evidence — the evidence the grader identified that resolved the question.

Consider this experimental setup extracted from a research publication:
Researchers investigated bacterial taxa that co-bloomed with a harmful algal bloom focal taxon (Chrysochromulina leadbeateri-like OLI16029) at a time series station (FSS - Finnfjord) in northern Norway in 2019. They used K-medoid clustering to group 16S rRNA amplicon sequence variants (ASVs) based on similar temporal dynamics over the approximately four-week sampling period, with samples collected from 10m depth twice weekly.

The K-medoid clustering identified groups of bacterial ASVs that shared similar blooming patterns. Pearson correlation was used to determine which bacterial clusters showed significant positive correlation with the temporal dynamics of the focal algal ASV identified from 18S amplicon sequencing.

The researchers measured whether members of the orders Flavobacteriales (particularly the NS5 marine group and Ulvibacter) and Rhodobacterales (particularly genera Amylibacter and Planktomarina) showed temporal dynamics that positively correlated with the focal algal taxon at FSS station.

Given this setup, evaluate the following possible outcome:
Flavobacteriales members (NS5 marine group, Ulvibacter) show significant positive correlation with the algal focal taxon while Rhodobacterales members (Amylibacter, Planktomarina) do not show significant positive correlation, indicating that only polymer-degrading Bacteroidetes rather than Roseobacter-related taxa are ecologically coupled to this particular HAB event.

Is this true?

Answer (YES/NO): NO